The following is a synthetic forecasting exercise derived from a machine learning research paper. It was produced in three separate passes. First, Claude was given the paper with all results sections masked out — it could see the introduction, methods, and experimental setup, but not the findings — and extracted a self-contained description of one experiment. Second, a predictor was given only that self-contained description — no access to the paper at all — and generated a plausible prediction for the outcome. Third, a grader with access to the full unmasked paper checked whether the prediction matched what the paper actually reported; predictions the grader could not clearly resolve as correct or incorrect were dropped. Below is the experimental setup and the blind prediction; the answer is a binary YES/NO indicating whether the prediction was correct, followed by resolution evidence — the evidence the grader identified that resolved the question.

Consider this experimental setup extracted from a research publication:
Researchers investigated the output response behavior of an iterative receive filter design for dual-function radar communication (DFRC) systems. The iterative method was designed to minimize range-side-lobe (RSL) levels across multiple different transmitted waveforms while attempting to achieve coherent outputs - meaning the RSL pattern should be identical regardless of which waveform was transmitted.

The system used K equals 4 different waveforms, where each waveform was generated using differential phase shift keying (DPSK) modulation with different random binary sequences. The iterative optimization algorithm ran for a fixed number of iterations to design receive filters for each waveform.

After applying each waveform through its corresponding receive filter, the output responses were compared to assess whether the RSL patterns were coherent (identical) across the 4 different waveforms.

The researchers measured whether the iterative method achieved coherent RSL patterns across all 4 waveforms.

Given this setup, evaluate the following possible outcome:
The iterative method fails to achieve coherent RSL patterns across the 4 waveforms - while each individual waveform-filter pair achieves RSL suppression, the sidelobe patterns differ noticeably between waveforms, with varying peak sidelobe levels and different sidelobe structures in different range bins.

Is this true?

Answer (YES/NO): YES